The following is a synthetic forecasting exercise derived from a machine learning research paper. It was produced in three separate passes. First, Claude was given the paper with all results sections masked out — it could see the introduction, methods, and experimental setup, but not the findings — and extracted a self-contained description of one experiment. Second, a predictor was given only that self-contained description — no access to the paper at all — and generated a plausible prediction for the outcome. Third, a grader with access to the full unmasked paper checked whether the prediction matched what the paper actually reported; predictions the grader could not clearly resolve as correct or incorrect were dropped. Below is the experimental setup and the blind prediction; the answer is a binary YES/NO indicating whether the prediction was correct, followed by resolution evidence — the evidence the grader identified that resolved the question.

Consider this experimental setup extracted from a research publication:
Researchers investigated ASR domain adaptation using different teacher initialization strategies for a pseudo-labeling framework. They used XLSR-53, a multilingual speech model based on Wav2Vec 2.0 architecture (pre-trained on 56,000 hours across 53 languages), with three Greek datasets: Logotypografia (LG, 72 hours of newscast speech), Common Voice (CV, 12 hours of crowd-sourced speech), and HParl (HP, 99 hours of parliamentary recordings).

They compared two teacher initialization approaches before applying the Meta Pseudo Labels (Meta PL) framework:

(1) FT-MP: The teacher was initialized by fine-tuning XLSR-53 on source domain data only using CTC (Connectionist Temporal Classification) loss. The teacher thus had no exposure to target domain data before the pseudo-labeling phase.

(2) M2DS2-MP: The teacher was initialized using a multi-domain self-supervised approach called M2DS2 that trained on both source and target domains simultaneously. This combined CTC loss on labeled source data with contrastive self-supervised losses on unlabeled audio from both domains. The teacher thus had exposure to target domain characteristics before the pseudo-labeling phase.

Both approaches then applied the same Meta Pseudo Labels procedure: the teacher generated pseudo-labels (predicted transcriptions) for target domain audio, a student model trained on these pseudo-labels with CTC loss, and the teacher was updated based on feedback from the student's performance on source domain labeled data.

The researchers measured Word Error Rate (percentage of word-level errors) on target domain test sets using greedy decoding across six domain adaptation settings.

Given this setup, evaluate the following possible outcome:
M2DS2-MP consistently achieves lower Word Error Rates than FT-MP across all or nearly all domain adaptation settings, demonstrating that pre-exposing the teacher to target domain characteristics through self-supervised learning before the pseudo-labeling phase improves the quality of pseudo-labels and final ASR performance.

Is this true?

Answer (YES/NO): YES